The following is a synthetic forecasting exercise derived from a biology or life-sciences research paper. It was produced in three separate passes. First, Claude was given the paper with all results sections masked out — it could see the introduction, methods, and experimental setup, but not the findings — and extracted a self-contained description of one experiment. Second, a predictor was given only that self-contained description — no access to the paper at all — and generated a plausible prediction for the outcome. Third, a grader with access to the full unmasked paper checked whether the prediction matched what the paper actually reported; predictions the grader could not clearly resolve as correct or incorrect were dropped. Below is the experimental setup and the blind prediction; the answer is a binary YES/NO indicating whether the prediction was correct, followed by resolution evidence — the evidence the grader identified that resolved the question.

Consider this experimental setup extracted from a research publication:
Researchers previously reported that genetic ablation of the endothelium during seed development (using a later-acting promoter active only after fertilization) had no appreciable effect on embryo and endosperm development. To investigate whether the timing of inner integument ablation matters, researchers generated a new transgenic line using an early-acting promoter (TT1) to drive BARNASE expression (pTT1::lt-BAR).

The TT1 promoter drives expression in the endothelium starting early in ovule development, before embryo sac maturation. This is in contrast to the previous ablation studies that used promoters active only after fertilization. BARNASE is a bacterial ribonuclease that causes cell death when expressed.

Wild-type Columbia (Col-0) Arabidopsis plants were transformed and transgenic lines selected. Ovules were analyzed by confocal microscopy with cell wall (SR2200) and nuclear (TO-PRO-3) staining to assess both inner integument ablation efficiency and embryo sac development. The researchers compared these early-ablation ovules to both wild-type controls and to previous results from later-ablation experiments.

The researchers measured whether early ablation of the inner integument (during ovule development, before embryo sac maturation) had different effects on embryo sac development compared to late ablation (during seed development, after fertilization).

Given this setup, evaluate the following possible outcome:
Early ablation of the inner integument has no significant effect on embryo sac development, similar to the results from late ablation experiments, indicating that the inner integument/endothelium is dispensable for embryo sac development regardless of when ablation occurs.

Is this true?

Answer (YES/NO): NO